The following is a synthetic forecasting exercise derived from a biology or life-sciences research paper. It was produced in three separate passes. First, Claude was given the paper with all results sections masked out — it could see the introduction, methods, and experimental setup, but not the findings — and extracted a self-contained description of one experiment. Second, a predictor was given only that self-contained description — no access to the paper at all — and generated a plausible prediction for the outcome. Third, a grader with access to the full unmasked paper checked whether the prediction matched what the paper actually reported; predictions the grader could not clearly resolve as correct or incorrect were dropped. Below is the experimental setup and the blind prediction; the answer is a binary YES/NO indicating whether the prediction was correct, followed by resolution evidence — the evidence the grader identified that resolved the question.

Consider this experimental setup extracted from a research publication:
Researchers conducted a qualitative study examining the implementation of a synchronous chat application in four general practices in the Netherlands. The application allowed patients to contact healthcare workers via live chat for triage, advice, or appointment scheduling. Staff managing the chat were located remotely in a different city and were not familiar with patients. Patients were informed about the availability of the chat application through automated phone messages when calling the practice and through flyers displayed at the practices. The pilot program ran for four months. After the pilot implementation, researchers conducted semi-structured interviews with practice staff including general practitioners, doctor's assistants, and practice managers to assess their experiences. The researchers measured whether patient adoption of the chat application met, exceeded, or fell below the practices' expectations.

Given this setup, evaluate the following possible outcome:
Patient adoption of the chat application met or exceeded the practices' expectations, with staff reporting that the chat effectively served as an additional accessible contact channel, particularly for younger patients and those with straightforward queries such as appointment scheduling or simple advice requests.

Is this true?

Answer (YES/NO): NO